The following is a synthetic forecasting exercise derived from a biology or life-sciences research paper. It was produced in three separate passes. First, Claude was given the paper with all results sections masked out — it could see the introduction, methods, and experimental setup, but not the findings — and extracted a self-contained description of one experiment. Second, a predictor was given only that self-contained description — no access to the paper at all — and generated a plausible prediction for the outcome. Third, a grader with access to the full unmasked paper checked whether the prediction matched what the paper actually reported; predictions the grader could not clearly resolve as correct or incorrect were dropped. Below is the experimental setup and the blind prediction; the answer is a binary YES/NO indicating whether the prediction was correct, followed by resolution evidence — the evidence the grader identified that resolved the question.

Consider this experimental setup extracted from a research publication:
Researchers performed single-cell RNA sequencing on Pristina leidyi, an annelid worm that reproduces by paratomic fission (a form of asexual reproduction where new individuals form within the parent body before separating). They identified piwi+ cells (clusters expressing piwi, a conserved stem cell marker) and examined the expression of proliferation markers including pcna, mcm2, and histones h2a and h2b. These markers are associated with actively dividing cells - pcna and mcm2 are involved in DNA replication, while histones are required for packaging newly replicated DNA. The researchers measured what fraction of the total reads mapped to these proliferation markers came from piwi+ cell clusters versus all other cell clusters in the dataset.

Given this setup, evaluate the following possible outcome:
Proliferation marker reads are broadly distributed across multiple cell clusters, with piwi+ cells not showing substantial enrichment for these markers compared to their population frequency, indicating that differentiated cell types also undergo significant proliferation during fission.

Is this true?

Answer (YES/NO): NO